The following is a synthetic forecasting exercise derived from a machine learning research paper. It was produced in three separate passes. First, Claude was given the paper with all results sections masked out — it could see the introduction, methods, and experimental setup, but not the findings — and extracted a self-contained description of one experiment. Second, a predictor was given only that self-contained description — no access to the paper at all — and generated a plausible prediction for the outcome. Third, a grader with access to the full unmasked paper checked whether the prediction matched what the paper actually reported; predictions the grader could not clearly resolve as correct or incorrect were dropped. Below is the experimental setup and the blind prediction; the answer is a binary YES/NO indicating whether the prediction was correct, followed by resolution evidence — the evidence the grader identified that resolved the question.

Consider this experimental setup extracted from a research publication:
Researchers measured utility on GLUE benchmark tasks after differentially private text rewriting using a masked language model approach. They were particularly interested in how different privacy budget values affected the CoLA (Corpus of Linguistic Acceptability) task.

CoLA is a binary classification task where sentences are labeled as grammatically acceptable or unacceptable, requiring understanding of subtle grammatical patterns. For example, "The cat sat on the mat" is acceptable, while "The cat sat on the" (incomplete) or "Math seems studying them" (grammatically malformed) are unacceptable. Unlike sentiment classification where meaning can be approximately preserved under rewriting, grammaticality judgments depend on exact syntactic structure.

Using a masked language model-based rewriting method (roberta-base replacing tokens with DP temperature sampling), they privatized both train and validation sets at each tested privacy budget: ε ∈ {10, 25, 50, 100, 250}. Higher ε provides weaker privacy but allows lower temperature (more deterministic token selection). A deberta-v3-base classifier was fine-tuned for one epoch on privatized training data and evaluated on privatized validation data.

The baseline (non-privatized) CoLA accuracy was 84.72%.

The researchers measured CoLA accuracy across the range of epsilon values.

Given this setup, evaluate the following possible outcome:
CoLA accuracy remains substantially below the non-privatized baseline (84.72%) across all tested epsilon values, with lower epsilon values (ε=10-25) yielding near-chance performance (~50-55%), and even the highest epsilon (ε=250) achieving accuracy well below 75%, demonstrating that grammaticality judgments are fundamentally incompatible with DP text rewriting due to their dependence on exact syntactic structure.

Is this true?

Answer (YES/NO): NO